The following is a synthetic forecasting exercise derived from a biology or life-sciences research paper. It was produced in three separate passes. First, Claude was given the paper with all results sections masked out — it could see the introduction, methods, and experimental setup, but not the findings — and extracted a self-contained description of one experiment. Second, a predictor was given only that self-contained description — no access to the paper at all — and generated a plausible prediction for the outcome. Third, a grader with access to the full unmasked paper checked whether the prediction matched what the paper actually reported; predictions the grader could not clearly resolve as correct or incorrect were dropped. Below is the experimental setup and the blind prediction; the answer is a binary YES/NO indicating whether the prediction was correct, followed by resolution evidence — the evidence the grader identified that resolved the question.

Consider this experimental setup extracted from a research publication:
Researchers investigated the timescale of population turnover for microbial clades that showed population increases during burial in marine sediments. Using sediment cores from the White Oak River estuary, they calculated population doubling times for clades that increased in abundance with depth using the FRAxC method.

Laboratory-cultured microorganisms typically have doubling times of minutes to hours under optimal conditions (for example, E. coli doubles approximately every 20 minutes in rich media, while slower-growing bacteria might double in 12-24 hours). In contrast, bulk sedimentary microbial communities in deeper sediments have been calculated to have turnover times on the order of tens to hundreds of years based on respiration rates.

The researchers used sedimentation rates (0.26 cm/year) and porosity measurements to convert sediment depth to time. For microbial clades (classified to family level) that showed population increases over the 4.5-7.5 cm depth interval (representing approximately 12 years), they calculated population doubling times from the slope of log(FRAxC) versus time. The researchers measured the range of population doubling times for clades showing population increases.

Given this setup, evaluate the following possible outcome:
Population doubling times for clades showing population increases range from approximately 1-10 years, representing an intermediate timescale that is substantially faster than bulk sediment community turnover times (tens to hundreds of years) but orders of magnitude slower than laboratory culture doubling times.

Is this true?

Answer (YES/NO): NO